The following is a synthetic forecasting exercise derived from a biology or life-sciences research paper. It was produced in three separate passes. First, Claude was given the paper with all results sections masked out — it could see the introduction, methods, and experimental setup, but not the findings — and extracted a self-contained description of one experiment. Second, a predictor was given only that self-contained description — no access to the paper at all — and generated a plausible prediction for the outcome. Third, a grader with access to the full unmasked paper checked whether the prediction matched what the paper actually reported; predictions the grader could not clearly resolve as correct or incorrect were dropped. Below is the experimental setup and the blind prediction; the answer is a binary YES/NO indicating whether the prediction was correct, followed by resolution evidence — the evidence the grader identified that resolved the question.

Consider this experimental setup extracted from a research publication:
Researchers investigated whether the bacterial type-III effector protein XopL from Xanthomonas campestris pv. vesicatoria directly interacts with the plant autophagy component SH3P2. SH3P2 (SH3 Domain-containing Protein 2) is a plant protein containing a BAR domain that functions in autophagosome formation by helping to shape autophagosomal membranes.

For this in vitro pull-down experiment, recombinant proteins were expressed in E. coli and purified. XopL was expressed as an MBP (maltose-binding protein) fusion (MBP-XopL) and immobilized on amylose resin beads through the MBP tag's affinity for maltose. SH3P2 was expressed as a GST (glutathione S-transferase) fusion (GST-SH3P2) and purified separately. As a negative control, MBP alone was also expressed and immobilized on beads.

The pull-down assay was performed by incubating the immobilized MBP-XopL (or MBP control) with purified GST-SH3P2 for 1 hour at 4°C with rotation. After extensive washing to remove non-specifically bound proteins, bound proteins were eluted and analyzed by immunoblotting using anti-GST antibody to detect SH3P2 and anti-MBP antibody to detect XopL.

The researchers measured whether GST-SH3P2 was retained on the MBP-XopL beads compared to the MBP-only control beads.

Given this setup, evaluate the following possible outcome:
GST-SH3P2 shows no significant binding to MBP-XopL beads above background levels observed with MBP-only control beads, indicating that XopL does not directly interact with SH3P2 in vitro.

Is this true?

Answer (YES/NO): NO